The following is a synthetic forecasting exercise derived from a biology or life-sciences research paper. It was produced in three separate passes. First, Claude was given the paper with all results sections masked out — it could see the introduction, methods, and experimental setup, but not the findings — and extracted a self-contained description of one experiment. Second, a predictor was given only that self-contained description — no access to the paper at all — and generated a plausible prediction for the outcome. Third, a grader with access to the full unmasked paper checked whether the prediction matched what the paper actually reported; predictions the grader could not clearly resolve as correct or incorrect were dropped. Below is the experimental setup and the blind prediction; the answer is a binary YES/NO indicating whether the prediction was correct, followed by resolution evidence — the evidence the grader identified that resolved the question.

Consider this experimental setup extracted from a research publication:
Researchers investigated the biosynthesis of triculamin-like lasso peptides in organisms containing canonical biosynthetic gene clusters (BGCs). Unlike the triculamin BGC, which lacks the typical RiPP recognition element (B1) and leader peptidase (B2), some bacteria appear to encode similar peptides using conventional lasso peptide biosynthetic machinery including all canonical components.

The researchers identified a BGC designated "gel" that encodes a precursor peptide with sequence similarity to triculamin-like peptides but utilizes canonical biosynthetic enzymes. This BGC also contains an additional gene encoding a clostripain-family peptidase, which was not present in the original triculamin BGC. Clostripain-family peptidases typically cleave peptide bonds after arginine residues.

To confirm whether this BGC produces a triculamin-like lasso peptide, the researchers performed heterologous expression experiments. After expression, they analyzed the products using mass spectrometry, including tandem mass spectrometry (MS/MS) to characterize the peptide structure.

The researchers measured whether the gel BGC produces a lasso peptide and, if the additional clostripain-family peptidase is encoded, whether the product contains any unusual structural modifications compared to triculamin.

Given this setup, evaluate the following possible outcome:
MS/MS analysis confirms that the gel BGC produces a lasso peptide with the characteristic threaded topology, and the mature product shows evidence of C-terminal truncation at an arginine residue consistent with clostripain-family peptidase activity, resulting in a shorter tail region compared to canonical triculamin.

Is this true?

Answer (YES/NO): NO